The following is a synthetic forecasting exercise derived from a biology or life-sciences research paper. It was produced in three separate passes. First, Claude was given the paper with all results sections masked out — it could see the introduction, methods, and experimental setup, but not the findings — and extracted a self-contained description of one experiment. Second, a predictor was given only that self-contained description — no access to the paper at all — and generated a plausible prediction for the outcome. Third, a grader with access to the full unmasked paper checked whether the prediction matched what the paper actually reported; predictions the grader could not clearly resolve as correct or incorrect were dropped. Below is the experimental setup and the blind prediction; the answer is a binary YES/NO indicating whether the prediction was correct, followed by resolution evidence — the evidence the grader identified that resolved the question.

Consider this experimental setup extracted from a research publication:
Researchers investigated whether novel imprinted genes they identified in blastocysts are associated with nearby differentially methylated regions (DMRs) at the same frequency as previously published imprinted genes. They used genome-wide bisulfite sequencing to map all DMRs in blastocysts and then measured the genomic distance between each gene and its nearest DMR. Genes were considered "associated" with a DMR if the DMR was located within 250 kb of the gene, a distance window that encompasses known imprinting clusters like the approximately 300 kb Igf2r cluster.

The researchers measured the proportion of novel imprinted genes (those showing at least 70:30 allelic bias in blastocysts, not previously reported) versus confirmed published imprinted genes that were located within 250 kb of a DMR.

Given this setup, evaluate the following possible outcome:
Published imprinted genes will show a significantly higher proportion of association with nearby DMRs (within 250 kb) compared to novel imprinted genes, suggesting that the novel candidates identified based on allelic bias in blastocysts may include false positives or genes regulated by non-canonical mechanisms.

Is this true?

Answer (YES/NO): YES